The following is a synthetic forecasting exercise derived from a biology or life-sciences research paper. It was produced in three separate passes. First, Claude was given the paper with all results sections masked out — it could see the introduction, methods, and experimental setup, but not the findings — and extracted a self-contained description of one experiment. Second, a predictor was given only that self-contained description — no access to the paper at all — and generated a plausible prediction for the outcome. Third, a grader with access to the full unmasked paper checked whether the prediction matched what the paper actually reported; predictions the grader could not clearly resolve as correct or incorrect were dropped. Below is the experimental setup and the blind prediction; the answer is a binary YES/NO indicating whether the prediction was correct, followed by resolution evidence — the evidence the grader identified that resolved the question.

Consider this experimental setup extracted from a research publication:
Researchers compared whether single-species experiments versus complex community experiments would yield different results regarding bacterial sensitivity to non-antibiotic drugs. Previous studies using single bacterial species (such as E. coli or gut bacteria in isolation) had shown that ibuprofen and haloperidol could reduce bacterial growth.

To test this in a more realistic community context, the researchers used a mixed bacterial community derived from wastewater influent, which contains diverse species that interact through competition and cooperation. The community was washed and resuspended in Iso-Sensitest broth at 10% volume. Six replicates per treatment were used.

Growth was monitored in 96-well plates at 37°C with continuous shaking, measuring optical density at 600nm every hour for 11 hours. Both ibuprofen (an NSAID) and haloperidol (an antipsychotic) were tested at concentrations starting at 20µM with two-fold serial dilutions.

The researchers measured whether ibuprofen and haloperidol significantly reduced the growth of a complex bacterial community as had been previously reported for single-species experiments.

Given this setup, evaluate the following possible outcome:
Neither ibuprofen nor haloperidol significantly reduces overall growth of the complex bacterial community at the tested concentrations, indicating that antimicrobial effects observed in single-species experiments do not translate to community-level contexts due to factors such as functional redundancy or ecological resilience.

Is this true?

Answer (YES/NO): YES